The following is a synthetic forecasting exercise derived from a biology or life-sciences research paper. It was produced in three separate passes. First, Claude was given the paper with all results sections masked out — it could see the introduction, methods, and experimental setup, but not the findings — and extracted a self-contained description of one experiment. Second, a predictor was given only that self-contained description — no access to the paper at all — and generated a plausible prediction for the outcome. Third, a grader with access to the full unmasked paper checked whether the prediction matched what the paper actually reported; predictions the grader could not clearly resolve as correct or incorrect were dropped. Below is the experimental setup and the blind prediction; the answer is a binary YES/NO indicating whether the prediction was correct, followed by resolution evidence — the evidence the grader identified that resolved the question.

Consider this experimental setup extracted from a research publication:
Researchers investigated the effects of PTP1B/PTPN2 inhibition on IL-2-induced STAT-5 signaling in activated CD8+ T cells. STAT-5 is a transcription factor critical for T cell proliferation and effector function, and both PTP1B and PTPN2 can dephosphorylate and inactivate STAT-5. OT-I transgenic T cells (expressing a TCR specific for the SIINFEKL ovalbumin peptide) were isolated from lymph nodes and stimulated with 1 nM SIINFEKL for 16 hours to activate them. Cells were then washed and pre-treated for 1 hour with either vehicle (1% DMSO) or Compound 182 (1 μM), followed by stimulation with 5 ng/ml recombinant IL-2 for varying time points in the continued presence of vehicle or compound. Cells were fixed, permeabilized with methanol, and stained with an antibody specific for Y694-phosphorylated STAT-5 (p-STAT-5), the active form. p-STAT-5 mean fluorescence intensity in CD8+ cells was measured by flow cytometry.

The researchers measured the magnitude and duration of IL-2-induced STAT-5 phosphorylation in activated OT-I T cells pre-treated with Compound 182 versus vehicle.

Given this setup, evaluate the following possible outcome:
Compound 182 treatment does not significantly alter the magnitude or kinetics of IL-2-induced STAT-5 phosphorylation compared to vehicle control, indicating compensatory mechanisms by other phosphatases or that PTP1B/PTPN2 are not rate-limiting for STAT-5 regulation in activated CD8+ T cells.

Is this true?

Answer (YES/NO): NO